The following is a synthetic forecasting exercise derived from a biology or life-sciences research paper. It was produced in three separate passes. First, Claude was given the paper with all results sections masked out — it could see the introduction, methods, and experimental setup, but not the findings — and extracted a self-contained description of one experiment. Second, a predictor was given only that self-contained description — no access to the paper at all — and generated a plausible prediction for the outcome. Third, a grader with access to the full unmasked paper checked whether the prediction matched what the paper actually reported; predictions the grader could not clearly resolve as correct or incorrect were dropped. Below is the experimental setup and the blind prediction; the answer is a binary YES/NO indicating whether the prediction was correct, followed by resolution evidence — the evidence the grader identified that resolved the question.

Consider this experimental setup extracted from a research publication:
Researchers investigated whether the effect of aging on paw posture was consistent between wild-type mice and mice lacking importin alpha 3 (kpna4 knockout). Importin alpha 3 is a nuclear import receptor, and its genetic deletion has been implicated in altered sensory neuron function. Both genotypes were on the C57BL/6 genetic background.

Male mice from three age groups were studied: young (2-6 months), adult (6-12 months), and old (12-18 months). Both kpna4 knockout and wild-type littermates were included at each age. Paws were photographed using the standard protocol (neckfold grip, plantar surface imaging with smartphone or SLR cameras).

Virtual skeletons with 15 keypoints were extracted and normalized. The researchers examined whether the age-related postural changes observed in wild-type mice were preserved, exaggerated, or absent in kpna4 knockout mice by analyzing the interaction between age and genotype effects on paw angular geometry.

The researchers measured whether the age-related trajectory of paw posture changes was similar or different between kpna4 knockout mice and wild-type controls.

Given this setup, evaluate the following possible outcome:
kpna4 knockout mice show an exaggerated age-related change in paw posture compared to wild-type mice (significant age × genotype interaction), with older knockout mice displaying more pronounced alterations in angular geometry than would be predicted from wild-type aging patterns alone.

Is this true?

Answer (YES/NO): NO